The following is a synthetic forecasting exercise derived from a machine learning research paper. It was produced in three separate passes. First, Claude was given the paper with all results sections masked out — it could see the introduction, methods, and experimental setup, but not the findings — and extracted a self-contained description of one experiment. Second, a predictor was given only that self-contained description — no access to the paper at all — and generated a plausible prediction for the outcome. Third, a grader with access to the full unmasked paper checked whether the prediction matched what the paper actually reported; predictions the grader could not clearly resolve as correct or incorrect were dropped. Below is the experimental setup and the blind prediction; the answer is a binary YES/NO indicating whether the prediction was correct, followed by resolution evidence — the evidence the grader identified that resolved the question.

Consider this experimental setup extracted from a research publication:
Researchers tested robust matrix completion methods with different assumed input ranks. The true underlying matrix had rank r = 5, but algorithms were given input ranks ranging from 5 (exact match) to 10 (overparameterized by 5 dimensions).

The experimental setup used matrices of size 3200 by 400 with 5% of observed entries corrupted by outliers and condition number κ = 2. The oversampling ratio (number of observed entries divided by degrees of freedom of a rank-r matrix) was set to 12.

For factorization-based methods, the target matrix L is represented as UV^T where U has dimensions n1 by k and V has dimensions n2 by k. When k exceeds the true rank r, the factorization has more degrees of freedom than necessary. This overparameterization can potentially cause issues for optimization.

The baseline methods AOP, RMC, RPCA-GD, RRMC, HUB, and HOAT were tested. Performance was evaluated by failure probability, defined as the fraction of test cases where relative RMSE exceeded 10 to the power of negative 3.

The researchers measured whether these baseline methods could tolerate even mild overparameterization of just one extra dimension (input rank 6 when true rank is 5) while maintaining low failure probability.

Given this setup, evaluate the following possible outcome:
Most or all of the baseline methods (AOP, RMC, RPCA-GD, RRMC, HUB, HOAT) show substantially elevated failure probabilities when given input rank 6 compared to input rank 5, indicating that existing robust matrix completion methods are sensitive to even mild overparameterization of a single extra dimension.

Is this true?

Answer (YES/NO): YES